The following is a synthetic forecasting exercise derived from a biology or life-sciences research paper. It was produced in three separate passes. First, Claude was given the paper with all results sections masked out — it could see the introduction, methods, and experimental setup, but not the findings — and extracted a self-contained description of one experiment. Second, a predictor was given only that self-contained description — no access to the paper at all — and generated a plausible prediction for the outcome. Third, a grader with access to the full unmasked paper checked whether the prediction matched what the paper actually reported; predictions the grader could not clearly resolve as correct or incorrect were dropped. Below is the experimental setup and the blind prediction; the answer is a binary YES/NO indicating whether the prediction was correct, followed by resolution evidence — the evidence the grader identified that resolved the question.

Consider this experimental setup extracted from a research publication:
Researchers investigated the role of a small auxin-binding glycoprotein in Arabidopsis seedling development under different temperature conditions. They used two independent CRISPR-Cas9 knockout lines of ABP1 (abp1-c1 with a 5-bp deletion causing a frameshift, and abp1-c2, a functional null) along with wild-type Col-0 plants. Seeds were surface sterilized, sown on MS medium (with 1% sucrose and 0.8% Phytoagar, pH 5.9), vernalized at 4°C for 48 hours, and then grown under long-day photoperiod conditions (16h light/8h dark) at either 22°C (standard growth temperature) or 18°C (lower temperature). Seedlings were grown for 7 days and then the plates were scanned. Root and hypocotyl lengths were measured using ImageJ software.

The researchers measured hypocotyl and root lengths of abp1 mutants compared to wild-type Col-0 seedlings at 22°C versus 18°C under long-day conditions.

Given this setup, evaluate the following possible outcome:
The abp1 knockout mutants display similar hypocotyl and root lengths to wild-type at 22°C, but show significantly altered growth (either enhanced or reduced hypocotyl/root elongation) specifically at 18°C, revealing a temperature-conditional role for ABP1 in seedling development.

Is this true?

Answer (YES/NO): NO